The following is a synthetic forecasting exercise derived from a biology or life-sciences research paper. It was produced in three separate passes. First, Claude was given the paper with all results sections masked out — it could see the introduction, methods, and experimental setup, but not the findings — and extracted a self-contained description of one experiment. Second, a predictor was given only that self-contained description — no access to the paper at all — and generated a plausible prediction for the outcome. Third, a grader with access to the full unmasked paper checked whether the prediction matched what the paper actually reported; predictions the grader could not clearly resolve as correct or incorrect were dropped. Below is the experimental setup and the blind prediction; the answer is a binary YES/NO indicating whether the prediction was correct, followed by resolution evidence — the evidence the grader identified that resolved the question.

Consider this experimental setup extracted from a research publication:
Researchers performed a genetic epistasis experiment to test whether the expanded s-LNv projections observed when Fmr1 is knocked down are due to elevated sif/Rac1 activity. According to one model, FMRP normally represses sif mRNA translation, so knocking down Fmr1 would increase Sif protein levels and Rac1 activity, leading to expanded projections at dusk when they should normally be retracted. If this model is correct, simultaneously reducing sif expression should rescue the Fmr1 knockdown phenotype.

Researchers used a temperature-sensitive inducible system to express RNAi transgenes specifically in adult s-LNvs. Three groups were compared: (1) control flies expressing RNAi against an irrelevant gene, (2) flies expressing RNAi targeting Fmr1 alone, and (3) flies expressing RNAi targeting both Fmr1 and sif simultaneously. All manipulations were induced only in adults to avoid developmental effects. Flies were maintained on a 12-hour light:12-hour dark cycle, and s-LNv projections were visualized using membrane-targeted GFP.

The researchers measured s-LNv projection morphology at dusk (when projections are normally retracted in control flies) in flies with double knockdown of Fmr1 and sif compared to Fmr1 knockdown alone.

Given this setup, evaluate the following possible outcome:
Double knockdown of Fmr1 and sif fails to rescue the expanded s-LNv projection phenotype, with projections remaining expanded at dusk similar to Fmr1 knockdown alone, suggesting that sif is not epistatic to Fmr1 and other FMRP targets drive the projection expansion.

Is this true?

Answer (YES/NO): NO